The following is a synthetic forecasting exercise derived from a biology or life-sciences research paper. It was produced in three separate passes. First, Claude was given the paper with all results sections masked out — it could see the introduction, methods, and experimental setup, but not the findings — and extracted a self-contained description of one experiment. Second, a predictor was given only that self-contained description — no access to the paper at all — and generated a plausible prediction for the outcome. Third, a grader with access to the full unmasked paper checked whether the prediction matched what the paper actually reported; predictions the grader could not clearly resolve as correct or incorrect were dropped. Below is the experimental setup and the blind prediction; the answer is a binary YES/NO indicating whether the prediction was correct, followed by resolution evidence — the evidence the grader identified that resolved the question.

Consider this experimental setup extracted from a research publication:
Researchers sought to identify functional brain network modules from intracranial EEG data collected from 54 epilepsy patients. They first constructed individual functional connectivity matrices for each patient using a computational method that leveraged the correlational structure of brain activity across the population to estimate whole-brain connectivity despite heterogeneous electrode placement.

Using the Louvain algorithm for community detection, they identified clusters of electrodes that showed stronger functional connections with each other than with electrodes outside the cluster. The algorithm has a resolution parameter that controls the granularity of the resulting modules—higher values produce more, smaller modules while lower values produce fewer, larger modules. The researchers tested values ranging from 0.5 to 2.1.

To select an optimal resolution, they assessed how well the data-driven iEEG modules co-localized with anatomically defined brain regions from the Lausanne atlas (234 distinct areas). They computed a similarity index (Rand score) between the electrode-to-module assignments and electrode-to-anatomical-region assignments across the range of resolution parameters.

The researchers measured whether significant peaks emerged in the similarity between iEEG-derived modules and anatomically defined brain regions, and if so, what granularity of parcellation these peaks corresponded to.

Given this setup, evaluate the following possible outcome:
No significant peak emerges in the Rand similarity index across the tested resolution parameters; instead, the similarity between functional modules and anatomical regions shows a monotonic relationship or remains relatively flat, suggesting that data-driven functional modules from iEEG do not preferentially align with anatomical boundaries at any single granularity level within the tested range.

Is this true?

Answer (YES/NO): NO